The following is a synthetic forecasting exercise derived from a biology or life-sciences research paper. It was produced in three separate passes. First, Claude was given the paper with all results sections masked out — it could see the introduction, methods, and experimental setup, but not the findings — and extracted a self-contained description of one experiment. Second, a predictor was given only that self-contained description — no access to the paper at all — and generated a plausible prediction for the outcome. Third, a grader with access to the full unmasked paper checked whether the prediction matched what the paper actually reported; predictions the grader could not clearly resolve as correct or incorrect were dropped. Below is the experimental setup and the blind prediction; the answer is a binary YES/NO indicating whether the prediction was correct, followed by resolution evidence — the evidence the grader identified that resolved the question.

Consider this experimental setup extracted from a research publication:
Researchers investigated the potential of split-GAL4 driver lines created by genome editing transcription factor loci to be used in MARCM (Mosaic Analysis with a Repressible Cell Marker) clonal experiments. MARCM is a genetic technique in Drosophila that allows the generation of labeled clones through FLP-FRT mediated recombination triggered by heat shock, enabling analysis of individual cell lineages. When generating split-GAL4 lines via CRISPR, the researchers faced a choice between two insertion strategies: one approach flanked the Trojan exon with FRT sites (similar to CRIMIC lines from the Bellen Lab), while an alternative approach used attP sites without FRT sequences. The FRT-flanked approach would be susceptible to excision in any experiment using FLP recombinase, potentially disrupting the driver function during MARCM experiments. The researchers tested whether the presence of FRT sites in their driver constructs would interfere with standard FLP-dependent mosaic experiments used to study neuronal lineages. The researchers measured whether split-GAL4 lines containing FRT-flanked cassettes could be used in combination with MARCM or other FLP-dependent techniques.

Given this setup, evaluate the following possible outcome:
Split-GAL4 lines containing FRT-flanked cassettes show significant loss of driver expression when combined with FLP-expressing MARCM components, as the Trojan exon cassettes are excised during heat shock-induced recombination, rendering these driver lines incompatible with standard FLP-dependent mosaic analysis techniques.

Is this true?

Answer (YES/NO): YES